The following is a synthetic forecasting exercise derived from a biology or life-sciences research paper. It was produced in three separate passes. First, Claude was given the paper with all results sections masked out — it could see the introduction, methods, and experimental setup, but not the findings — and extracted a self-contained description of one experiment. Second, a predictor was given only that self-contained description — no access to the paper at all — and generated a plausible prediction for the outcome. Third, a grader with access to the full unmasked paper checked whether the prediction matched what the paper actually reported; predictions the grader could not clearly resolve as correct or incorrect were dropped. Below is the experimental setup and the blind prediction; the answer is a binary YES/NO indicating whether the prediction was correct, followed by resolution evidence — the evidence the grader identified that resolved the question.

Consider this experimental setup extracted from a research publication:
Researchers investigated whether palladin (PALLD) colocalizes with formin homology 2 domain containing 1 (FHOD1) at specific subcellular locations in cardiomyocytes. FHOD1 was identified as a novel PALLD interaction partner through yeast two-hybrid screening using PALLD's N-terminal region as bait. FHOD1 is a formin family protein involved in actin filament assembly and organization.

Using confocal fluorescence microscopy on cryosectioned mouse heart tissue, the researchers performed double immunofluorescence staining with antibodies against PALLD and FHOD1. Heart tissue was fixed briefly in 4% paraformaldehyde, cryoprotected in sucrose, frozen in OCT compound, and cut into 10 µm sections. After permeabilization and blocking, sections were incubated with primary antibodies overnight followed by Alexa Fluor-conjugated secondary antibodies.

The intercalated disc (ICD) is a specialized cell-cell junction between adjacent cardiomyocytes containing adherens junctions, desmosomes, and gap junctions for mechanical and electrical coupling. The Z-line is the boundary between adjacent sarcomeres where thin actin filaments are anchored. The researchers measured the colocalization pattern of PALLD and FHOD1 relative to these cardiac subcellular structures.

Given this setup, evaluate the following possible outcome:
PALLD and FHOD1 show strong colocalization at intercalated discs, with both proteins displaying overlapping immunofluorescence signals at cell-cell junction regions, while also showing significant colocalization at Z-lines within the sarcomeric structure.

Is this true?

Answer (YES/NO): YES